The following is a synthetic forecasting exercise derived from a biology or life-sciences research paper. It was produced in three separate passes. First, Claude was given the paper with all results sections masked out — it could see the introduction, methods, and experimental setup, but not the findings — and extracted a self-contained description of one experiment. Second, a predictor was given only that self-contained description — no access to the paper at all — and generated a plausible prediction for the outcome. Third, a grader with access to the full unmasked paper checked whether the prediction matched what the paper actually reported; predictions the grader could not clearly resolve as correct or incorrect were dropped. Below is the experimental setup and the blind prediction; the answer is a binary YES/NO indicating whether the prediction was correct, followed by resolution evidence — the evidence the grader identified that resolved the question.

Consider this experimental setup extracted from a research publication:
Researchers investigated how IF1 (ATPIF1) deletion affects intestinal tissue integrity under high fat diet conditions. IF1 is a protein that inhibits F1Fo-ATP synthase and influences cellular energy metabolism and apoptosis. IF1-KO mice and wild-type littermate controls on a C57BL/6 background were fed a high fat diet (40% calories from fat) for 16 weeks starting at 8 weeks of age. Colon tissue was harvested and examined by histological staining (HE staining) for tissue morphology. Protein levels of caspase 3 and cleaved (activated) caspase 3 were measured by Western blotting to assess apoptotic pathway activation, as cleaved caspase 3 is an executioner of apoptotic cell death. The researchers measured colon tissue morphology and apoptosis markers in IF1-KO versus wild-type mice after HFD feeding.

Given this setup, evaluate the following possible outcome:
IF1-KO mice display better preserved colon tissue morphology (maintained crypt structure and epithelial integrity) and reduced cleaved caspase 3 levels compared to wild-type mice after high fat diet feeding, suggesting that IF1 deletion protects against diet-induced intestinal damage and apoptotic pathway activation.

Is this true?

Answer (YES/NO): YES